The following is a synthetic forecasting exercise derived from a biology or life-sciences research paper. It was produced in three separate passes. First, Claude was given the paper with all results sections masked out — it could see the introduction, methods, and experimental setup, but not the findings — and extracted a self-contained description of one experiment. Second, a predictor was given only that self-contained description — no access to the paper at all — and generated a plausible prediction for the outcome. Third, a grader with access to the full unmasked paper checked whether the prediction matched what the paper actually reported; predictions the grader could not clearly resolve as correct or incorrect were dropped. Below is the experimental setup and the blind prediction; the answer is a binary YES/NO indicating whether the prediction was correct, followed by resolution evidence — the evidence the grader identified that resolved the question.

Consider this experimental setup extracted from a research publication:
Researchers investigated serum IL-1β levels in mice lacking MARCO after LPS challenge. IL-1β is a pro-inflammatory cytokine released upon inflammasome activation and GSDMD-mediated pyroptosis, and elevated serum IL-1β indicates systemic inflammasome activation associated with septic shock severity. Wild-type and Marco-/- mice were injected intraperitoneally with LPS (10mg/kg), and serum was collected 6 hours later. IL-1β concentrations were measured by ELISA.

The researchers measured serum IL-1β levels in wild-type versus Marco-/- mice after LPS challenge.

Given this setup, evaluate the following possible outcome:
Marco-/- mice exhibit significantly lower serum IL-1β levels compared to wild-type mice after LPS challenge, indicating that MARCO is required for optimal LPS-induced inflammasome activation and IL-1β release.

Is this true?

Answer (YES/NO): NO